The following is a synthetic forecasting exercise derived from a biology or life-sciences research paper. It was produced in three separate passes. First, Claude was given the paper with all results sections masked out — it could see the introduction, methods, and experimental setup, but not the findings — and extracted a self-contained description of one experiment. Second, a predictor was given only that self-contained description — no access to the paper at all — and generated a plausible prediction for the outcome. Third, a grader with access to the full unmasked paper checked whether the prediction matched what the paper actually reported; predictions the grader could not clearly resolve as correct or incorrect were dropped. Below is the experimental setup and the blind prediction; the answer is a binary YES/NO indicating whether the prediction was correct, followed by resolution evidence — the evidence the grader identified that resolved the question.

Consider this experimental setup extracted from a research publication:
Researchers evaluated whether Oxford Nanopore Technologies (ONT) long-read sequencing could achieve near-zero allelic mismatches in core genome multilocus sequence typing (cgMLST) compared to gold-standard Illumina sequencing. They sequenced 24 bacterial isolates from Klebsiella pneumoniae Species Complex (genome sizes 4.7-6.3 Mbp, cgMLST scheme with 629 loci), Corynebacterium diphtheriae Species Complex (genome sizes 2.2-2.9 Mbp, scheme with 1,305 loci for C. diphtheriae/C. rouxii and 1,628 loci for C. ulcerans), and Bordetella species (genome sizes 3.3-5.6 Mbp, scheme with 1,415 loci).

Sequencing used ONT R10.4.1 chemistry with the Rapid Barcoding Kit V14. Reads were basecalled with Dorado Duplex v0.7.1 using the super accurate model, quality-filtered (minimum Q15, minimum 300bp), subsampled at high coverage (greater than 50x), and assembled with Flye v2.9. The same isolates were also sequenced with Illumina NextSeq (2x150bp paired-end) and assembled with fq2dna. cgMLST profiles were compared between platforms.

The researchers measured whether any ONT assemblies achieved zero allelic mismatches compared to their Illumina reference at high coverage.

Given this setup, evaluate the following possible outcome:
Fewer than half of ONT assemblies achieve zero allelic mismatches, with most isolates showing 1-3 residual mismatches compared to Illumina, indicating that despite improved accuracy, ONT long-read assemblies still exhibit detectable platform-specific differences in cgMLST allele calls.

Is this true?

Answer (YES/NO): YES